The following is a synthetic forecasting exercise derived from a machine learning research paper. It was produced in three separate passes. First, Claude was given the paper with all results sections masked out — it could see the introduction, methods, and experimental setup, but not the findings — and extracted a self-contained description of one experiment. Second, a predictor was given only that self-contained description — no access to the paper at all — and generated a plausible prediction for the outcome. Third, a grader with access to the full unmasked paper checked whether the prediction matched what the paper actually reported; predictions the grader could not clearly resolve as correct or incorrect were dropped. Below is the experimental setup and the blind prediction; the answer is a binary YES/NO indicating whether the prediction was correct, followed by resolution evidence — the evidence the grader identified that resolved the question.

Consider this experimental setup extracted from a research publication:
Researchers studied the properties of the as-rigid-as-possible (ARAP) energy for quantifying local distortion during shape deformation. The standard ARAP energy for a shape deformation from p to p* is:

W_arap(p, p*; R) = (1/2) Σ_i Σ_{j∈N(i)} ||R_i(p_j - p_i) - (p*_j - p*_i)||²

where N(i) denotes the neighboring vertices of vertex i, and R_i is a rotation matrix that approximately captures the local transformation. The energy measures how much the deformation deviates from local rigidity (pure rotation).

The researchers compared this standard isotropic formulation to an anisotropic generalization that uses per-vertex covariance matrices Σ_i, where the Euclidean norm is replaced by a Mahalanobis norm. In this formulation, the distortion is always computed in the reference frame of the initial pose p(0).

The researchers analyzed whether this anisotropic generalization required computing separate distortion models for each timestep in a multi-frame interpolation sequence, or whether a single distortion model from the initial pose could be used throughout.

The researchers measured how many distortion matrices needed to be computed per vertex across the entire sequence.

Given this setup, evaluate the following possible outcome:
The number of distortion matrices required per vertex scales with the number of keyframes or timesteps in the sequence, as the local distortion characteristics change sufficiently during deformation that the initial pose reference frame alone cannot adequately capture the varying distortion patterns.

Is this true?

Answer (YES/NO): NO